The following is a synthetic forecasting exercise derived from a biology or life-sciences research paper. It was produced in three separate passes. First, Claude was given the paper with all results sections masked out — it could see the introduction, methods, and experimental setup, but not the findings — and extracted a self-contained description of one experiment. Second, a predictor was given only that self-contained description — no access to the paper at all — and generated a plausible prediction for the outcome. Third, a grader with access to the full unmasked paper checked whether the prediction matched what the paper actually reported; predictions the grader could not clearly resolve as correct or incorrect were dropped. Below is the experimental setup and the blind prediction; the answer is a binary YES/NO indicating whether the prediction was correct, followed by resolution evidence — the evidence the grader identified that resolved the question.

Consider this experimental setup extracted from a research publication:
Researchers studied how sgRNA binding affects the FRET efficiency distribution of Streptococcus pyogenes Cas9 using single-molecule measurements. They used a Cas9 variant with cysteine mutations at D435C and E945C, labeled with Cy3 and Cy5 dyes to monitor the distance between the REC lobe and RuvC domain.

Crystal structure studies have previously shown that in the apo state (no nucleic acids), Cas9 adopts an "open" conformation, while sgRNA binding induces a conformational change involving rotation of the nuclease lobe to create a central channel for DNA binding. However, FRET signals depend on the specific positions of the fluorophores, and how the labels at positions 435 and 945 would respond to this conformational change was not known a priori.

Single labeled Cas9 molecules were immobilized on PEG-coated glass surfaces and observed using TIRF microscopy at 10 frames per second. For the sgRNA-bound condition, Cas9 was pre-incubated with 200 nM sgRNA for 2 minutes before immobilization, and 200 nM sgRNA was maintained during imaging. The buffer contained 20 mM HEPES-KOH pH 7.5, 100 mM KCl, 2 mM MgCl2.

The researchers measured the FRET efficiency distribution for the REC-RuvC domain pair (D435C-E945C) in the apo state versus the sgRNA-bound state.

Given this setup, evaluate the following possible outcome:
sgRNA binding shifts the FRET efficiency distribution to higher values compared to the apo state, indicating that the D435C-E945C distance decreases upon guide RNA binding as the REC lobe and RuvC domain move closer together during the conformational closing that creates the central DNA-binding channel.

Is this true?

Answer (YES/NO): NO